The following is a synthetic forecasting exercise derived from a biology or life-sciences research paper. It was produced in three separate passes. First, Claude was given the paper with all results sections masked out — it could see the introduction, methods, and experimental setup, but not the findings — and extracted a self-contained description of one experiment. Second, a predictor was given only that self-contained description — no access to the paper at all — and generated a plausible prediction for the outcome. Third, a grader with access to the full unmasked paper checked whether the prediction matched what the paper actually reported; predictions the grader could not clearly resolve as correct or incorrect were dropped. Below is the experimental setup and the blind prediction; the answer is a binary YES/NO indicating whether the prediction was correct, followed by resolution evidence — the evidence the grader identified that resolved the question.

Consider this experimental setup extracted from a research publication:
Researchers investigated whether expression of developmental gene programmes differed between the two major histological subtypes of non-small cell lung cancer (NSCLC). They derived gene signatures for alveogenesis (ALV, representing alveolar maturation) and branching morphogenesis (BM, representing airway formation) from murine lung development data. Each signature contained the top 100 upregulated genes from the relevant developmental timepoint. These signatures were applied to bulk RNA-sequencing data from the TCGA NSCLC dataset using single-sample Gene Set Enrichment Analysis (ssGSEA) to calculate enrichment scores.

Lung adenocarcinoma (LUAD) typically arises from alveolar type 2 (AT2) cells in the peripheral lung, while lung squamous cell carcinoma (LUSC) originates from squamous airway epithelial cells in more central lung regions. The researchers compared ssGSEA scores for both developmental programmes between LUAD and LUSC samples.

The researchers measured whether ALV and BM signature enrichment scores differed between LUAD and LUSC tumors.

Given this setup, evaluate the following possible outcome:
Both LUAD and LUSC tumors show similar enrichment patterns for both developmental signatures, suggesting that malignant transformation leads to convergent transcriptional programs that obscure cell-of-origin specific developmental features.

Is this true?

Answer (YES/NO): NO